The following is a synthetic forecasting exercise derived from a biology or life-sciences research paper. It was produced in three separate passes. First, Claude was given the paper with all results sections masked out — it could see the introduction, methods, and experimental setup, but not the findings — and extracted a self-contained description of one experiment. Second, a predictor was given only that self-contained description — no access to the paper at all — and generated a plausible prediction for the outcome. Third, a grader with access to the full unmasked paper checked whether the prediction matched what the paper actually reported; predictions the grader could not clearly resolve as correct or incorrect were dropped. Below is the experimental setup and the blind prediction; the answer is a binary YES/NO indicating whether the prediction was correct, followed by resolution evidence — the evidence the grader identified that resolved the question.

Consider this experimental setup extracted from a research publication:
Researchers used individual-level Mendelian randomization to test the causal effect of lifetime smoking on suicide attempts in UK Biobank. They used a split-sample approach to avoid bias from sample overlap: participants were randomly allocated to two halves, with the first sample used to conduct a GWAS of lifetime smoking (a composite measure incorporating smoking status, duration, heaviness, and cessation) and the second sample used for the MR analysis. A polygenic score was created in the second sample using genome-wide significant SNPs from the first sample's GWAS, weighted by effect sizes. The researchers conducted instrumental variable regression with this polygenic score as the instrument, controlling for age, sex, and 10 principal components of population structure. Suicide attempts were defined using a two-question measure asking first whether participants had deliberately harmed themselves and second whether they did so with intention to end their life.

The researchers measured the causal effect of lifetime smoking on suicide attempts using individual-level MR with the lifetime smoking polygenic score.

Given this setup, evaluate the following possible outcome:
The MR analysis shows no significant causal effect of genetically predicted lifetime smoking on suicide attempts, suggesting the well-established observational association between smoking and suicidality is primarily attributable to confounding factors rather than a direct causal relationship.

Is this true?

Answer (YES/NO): YES